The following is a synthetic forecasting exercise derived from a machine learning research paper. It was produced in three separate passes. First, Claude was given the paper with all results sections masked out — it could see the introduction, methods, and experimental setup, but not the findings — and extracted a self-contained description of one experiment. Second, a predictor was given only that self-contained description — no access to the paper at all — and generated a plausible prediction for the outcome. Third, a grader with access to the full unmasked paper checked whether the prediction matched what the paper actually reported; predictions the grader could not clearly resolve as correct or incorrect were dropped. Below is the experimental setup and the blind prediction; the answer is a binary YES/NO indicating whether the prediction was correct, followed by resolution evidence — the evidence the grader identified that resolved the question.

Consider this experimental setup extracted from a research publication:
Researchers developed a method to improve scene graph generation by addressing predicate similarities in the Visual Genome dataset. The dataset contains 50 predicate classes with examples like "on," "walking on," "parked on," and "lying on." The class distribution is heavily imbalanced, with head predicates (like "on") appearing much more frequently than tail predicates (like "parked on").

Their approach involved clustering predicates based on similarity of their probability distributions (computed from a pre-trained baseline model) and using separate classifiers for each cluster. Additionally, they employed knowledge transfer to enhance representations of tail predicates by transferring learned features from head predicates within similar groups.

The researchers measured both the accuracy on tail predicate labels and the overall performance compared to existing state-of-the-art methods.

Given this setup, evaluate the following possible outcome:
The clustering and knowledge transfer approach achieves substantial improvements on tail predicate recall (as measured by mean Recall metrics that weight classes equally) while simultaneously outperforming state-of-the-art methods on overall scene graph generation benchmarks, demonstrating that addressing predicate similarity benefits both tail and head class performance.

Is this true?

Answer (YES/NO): NO